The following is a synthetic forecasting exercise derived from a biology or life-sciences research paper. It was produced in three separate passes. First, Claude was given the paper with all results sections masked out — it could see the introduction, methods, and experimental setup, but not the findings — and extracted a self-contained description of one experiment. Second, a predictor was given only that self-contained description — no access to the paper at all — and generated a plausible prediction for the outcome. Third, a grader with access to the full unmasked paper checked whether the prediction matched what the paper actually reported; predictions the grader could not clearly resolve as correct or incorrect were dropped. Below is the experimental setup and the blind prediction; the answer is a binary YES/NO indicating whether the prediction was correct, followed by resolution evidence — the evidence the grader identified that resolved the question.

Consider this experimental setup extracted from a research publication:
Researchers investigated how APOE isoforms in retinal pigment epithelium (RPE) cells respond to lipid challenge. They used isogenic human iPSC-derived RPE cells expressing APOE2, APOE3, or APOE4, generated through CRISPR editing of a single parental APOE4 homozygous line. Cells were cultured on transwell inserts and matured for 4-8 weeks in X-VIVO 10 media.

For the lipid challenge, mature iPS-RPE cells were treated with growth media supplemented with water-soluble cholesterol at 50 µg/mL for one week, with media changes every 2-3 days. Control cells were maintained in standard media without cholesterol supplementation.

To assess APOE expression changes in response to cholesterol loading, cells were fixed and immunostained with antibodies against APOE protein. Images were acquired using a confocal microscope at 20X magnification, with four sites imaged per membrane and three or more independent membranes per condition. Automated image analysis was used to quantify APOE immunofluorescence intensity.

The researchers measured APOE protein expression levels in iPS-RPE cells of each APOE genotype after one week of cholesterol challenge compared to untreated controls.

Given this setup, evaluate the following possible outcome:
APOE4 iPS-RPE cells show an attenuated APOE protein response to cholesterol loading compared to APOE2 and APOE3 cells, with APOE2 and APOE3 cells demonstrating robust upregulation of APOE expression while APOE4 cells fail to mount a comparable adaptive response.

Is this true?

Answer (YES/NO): NO